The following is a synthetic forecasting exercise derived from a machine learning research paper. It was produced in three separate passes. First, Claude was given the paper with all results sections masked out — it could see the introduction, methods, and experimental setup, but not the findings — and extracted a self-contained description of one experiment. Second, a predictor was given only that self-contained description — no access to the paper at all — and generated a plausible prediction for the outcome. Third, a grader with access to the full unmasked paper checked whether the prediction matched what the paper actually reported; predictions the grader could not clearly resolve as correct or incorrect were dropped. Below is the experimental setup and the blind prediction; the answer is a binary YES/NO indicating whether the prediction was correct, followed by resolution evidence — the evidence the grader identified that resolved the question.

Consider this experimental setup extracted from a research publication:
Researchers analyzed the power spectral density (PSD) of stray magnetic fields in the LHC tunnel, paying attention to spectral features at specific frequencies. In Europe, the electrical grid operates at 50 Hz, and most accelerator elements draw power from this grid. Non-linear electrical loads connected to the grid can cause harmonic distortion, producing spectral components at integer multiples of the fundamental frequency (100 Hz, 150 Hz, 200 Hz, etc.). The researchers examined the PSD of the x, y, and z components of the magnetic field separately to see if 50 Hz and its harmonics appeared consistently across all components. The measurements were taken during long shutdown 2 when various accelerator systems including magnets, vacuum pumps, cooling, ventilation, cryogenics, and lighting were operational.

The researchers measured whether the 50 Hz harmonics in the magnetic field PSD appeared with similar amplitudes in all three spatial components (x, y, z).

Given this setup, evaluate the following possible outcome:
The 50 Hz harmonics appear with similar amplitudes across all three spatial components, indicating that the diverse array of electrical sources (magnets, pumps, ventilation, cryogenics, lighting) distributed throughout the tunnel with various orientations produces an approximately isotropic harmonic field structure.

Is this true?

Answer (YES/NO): NO